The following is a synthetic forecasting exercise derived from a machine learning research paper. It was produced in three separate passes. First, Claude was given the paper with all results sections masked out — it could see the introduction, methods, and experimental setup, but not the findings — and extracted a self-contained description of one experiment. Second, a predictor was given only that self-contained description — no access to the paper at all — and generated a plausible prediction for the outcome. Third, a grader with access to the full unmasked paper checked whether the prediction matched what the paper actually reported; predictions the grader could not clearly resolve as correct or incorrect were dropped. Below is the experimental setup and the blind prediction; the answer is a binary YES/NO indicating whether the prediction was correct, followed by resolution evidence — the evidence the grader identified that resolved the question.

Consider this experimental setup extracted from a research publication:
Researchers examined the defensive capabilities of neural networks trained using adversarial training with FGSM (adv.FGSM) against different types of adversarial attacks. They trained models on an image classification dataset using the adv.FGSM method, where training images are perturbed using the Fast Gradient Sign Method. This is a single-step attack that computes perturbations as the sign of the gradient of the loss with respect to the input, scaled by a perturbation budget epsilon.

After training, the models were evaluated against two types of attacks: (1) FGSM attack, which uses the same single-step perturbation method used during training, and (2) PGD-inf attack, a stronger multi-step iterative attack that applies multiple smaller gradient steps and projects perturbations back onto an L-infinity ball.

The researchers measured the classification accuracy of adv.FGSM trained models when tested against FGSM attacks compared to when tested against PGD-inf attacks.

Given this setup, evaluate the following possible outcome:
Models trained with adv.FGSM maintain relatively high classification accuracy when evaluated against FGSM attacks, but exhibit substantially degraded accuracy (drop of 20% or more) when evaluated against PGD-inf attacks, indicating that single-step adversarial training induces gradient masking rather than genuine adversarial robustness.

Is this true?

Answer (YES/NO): YES